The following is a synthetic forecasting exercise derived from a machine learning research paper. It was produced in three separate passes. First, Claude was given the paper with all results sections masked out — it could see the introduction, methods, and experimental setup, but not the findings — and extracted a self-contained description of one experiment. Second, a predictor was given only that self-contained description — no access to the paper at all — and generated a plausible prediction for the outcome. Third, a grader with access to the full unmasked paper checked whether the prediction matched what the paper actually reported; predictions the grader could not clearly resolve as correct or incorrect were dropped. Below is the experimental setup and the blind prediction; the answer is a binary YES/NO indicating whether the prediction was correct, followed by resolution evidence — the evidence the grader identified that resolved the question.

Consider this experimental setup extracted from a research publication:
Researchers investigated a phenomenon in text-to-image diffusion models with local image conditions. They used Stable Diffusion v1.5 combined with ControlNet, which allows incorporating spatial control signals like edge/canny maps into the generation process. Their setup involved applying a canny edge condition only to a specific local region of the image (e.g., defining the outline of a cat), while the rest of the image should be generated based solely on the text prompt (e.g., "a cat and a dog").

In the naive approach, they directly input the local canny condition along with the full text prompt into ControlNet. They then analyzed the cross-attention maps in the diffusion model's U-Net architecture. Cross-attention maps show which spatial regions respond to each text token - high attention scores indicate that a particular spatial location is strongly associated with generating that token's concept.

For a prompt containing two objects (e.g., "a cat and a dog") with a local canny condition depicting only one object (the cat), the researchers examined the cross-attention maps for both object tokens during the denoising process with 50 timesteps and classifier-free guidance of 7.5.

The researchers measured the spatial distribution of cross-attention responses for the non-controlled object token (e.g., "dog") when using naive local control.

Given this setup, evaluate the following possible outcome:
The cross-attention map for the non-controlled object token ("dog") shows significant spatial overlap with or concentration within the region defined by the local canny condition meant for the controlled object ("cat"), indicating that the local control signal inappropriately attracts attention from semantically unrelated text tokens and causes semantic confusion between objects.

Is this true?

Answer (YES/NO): YES